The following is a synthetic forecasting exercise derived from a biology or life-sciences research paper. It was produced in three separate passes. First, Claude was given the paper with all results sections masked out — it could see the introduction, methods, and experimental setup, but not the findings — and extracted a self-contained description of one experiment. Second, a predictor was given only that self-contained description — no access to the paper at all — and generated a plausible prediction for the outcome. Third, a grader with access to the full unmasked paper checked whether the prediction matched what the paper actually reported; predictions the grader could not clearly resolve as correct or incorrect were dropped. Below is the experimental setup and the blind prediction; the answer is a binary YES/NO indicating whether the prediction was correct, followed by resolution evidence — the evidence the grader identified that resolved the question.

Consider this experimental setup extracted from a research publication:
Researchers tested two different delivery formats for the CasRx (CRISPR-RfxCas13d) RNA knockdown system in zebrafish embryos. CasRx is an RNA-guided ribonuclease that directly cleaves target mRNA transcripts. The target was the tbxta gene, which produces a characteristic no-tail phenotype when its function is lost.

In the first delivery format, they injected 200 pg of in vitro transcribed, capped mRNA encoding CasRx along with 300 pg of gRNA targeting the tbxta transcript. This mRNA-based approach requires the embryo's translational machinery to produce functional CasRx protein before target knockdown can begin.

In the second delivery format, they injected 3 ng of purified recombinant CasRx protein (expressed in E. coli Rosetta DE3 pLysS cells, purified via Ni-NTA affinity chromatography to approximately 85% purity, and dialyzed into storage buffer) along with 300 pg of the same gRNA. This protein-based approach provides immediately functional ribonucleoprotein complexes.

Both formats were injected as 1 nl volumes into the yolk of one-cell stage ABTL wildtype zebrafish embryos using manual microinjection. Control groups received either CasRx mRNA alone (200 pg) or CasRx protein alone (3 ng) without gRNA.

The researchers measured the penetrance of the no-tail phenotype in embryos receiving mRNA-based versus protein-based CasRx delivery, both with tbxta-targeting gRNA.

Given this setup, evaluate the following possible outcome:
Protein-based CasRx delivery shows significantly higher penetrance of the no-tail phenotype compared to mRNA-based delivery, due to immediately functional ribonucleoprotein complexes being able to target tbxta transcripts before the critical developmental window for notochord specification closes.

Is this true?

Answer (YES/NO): NO